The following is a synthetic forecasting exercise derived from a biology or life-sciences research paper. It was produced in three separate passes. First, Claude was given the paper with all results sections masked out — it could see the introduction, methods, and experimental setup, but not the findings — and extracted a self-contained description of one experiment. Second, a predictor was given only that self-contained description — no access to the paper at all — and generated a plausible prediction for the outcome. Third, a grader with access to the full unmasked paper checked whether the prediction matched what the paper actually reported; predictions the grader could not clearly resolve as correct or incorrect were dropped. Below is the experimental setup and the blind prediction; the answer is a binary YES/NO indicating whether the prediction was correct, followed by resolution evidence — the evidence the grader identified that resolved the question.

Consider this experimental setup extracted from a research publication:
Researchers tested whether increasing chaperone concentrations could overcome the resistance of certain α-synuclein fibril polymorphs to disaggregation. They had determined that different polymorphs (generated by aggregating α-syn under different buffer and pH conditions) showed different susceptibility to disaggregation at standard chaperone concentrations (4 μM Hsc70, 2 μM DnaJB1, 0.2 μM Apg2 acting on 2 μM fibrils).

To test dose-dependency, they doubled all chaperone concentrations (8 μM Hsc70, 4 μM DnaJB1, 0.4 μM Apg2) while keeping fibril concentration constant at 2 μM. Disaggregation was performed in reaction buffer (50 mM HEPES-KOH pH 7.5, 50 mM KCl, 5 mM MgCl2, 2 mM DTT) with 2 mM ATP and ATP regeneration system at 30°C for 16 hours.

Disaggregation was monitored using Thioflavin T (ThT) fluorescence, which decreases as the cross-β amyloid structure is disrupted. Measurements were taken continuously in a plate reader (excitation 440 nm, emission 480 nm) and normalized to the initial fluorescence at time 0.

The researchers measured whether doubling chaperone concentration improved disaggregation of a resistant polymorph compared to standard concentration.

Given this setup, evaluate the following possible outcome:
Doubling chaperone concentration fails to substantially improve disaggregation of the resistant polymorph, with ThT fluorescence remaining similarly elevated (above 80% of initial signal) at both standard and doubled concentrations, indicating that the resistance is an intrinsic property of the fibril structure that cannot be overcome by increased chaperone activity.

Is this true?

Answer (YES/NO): YES